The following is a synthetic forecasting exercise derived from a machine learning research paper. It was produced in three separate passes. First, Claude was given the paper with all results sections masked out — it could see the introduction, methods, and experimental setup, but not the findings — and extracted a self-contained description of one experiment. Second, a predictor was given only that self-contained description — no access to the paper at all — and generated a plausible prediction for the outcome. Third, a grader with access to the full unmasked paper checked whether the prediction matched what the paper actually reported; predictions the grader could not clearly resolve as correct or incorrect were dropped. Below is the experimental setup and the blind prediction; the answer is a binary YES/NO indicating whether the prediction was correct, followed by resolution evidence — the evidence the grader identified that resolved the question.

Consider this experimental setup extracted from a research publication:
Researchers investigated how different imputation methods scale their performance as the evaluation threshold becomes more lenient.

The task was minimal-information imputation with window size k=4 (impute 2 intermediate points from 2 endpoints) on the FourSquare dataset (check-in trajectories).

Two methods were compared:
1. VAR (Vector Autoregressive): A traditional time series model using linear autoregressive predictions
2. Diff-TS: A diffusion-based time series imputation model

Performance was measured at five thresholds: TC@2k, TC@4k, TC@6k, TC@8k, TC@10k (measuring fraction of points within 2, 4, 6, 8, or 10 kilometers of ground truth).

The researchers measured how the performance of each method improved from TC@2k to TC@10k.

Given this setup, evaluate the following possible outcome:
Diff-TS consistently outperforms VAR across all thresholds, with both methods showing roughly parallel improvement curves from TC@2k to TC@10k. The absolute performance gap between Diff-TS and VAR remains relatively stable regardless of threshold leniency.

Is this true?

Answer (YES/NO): NO